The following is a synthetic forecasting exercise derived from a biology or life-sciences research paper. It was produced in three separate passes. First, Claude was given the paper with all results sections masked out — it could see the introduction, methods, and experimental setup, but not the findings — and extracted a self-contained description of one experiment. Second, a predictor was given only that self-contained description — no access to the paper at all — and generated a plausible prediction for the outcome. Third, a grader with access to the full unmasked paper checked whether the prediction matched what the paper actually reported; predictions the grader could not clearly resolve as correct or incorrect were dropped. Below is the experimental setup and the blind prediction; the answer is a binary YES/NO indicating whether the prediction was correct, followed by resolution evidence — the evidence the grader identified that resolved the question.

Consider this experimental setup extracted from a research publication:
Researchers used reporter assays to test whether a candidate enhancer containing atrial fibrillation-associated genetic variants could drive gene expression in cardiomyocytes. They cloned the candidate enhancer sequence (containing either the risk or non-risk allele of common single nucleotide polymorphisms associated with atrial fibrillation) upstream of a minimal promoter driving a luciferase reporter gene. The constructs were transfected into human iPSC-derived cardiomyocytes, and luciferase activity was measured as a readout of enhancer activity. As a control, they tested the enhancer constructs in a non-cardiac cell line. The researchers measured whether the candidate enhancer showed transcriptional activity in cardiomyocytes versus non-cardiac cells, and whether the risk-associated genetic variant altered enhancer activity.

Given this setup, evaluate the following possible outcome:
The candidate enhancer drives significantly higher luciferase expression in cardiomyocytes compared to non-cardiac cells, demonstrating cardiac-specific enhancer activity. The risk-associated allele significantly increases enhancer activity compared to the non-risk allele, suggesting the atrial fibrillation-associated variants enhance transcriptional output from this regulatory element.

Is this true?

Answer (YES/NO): NO